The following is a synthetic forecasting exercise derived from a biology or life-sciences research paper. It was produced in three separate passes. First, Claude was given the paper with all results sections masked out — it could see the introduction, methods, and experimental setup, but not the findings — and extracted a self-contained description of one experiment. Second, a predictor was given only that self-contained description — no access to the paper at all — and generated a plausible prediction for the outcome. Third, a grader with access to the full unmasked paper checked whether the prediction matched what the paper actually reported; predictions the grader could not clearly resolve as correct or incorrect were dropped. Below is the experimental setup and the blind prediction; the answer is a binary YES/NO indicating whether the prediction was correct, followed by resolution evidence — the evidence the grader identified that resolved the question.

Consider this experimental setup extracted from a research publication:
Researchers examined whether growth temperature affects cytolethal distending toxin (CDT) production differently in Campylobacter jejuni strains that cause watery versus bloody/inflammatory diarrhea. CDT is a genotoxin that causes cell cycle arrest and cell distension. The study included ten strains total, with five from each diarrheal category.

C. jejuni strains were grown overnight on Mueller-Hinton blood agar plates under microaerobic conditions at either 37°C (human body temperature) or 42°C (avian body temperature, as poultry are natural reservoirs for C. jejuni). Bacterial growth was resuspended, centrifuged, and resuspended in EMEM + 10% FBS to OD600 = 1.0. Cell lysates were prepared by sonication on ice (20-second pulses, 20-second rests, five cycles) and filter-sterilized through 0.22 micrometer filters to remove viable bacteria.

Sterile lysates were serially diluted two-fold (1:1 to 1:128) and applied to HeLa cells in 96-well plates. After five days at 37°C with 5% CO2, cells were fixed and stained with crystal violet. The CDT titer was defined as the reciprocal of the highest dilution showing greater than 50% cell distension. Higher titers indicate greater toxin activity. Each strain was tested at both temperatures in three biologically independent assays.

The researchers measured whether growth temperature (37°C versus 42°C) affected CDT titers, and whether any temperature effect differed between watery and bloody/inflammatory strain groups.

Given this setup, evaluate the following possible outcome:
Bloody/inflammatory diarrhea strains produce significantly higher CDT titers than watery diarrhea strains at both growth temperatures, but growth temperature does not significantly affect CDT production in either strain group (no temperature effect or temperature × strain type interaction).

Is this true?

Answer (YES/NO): NO